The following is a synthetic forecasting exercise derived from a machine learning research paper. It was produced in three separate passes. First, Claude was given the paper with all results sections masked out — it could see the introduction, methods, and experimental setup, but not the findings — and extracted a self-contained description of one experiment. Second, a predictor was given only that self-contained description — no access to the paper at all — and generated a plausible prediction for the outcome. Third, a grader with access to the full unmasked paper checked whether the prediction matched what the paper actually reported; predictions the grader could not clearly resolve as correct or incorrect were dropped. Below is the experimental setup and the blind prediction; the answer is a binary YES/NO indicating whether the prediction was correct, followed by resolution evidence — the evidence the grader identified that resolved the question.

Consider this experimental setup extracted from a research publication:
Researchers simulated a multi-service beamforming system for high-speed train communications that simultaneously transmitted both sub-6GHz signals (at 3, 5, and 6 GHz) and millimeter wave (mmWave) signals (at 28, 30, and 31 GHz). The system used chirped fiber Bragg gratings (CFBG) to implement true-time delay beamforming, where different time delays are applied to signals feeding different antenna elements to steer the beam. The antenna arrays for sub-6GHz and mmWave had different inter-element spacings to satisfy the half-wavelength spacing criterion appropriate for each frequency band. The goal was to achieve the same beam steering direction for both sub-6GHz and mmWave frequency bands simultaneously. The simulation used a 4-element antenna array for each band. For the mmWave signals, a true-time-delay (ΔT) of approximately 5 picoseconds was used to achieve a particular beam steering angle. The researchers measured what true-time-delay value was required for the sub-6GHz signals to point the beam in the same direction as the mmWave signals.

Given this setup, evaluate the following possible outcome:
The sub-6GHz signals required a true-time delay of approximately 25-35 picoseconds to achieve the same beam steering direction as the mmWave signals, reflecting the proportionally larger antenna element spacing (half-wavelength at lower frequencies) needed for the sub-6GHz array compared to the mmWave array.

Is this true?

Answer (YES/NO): NO